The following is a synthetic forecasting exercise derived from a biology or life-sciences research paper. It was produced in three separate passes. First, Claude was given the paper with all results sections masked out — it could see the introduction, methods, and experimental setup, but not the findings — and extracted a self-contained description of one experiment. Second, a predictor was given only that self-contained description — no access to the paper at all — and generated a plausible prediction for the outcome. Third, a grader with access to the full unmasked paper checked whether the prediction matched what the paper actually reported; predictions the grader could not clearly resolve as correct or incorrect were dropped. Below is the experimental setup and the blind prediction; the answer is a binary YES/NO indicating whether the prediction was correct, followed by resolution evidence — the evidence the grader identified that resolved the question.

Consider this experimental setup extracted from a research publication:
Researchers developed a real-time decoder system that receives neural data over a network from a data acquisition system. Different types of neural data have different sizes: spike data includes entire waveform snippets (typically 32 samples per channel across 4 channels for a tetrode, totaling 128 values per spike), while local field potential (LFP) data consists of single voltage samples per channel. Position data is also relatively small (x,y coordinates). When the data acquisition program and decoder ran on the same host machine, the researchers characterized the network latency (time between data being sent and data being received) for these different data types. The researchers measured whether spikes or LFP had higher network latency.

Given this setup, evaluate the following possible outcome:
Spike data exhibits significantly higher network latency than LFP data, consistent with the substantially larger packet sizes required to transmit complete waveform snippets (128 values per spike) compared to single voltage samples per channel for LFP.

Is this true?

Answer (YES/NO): YES